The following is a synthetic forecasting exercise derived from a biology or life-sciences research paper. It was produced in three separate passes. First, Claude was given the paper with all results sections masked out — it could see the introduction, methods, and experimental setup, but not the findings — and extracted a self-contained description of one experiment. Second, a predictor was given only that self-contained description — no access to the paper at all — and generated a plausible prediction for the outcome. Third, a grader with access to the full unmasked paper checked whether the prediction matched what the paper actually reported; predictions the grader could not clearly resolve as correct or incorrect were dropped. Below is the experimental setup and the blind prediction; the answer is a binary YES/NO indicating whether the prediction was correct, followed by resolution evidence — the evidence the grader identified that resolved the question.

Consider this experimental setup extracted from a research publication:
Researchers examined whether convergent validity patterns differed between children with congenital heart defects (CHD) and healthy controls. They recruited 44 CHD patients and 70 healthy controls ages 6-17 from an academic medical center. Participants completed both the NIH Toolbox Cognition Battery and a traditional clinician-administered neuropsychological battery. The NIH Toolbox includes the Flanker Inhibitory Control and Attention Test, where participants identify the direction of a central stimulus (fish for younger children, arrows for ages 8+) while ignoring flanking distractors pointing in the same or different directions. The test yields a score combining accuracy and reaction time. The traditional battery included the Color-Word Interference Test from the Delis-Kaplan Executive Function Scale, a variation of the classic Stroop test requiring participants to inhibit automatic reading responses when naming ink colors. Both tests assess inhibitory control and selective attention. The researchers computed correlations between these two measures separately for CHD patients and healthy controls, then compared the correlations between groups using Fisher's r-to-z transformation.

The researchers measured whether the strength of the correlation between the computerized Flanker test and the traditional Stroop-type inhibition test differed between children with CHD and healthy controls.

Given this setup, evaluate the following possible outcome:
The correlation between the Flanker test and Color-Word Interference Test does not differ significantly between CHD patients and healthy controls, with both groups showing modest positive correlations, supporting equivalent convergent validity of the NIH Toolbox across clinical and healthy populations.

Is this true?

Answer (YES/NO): YES